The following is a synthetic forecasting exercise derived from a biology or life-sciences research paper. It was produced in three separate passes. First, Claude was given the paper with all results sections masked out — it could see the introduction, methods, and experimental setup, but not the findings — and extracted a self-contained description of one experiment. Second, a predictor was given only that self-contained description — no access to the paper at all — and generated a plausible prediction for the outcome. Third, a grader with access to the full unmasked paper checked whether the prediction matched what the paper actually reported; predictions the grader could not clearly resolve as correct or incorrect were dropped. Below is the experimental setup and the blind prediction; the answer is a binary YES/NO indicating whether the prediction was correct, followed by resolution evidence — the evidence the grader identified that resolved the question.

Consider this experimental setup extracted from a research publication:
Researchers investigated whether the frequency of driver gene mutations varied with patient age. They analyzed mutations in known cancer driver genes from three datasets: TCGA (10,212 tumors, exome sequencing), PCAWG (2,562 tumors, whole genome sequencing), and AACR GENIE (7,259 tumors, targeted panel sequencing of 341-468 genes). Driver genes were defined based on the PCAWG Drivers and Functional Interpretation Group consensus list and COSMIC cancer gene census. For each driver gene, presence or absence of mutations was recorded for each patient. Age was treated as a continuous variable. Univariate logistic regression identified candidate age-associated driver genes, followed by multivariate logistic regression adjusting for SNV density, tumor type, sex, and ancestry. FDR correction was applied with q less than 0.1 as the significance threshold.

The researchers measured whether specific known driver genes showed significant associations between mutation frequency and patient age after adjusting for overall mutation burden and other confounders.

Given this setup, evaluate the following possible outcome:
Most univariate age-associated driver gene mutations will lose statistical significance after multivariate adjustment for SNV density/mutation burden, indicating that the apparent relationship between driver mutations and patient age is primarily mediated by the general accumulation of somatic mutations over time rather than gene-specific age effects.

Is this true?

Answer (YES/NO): NO